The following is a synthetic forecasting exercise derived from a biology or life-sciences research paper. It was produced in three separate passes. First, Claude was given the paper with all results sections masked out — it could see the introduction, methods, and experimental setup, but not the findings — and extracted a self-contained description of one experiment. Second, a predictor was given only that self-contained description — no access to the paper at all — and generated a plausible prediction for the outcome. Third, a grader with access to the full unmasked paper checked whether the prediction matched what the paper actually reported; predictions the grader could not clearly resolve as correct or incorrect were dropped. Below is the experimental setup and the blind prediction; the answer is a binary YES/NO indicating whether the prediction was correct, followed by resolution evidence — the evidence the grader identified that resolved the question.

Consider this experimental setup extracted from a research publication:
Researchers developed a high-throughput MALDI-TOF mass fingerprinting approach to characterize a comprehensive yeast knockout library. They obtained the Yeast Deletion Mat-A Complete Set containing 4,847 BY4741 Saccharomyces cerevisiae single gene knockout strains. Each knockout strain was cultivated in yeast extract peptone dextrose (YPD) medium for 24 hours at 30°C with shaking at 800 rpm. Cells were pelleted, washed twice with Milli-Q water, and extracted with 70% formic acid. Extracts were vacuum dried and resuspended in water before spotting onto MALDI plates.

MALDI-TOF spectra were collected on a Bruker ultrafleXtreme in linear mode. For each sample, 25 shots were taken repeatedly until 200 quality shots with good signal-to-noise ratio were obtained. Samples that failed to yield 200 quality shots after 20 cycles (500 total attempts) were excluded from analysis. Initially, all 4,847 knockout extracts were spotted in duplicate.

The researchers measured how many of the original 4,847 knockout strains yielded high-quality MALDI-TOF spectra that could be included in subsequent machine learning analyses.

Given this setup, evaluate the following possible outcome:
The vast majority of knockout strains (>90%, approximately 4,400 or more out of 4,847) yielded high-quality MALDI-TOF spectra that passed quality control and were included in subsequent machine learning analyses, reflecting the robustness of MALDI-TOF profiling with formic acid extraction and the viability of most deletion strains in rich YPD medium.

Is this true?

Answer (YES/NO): NO